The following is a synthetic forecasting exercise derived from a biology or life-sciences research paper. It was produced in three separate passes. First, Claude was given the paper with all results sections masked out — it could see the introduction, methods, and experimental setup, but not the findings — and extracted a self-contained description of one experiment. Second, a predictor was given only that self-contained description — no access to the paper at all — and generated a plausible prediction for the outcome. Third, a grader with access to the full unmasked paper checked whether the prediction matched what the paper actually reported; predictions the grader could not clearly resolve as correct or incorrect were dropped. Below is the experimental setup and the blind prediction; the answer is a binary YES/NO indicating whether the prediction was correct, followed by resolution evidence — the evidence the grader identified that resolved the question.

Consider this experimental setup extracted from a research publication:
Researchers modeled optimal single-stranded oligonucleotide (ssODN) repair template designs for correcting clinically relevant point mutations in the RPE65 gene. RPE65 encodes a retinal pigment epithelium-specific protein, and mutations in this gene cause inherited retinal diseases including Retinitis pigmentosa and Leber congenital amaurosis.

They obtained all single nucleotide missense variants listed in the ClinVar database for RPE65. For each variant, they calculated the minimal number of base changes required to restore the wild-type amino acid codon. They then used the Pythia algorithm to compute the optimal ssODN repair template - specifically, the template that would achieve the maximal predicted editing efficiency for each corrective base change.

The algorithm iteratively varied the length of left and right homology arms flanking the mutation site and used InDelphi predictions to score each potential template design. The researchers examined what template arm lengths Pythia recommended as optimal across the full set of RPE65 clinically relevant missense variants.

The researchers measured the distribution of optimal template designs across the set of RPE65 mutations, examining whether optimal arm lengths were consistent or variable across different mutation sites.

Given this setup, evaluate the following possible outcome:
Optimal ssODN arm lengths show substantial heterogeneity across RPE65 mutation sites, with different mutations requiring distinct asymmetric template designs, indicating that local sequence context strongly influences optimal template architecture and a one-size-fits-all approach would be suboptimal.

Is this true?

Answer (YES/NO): YES